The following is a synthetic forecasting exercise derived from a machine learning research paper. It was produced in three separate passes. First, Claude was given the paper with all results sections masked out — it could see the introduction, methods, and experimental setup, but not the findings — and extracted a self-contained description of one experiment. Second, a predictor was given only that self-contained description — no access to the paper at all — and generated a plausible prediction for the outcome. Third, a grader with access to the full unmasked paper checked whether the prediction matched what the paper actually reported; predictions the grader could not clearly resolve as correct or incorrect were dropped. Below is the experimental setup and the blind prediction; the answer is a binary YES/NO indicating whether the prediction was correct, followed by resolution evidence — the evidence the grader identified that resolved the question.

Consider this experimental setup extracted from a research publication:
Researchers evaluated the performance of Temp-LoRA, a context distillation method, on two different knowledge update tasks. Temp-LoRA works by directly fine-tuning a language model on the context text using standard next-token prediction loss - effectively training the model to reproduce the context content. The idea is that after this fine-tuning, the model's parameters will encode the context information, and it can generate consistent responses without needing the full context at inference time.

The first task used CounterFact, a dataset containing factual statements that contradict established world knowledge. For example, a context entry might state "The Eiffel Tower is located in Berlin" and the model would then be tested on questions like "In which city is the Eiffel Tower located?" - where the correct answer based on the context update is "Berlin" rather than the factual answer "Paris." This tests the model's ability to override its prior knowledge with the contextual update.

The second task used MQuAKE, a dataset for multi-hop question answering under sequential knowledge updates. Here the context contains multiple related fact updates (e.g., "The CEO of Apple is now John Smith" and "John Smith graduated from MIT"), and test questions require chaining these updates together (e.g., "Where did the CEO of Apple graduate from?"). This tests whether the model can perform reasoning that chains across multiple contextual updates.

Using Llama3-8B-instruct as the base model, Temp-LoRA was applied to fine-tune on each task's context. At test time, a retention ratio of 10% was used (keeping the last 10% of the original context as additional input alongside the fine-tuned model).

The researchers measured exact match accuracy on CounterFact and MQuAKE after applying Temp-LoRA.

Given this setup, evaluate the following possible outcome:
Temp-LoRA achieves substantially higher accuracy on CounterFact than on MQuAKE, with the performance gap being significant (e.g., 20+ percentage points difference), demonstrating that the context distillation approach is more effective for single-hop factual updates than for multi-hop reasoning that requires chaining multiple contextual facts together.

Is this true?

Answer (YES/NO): YES